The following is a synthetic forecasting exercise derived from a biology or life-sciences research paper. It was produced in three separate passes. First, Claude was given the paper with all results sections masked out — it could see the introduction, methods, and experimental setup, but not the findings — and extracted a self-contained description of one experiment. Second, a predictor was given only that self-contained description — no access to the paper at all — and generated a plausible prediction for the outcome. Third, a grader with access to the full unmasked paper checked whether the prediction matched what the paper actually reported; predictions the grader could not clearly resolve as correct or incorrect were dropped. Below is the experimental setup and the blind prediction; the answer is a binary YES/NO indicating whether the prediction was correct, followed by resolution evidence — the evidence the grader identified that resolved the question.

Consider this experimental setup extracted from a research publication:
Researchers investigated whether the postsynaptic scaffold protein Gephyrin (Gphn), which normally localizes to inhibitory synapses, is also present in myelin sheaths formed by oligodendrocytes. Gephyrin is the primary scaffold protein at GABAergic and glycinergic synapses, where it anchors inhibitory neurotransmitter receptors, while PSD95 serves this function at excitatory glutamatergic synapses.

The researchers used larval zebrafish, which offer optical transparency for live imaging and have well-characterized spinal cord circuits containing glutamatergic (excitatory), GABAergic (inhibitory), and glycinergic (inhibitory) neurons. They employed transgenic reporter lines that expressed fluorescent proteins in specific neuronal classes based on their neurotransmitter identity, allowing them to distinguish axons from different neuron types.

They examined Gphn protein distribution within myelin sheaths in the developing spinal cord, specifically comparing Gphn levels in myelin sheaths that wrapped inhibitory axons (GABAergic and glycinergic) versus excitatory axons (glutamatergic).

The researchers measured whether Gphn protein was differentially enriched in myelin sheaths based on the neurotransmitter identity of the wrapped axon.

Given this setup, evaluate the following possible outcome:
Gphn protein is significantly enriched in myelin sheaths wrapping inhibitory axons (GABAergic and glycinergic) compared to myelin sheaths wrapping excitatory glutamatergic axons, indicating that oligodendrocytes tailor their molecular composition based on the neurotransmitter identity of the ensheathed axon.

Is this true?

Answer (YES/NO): YES